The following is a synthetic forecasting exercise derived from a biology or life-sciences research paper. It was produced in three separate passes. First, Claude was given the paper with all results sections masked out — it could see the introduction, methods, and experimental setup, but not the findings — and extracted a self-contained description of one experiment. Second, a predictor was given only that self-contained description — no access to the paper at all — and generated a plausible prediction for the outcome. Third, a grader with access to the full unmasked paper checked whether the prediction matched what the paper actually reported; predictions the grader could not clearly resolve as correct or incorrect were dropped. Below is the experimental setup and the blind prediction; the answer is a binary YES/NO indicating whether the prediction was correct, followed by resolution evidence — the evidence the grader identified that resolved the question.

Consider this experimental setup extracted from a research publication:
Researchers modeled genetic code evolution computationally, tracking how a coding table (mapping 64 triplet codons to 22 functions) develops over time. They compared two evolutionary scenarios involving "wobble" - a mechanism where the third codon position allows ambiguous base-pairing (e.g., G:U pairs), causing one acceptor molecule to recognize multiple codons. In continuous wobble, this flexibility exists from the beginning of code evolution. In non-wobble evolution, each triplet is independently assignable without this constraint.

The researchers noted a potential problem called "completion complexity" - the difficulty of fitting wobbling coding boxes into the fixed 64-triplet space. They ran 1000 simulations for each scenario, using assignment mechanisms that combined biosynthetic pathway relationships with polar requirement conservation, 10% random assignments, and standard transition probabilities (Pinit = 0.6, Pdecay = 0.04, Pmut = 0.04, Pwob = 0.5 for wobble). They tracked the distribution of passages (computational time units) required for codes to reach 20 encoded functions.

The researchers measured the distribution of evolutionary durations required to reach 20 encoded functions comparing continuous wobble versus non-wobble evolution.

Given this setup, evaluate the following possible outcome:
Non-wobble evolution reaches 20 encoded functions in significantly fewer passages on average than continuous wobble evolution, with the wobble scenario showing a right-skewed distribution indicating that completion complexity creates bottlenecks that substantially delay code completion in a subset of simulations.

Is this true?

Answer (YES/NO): YES